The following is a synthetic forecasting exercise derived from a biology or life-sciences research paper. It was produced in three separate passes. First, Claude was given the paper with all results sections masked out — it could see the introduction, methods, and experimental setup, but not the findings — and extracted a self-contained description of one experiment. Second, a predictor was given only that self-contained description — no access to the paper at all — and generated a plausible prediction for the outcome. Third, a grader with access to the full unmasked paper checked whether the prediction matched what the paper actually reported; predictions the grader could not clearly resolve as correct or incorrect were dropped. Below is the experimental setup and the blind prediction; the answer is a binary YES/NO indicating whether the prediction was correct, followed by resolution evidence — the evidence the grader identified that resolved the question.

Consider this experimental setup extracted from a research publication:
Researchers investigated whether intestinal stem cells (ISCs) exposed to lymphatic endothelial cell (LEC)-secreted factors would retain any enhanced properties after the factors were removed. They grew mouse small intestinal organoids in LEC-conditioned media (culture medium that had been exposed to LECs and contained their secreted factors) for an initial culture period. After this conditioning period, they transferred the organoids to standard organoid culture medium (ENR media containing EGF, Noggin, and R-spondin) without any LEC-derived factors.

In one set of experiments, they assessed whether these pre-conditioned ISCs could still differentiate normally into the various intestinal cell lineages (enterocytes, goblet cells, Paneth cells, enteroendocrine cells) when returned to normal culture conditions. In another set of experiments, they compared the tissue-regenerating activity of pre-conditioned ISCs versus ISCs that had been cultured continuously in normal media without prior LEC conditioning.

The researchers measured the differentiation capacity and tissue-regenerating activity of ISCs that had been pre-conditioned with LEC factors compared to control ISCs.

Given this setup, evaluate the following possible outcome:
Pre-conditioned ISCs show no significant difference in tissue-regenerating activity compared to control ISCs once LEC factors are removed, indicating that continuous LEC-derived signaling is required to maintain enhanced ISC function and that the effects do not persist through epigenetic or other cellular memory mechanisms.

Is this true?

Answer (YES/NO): NO